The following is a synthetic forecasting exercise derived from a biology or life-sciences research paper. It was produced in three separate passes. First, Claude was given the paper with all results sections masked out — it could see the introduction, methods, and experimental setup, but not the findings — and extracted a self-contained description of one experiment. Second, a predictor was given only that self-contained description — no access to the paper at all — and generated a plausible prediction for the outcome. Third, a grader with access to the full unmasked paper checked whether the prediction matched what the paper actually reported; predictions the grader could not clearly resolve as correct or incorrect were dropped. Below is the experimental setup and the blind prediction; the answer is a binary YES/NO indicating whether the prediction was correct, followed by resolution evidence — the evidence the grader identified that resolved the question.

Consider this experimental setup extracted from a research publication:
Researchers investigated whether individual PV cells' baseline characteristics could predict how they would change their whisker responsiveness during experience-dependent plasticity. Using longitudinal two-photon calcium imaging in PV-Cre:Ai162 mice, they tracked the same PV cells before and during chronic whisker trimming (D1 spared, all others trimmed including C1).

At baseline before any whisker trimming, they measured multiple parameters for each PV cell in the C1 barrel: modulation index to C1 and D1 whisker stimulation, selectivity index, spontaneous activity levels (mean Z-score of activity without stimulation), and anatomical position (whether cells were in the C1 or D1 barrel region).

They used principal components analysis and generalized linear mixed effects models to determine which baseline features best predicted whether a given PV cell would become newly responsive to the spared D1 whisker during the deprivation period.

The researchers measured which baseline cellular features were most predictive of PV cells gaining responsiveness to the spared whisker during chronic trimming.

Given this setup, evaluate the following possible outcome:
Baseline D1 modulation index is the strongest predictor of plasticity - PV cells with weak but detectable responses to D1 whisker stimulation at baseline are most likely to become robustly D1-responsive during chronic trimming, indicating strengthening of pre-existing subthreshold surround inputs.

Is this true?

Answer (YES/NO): YES